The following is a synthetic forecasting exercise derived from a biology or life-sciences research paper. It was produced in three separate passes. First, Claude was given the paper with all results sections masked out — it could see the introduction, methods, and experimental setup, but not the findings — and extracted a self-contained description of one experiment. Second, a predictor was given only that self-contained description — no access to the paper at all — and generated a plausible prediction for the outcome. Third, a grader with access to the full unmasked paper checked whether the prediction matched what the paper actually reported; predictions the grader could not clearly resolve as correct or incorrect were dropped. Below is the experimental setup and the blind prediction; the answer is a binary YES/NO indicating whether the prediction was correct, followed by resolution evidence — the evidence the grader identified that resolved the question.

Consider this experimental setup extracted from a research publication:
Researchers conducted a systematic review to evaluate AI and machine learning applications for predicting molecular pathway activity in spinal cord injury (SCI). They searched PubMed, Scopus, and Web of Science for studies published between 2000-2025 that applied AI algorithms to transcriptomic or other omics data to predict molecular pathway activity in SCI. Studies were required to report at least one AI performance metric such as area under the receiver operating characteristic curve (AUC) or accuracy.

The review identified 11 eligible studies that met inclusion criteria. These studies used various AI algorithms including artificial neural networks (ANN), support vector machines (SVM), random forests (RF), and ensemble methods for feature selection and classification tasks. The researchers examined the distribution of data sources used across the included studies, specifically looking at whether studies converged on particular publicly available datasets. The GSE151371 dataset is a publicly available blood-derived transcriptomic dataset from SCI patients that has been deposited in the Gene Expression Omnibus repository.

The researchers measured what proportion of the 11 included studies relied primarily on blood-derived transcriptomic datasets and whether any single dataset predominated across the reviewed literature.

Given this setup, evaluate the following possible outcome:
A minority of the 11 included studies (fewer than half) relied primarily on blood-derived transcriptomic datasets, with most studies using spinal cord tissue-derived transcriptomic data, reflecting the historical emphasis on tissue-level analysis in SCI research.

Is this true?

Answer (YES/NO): NO